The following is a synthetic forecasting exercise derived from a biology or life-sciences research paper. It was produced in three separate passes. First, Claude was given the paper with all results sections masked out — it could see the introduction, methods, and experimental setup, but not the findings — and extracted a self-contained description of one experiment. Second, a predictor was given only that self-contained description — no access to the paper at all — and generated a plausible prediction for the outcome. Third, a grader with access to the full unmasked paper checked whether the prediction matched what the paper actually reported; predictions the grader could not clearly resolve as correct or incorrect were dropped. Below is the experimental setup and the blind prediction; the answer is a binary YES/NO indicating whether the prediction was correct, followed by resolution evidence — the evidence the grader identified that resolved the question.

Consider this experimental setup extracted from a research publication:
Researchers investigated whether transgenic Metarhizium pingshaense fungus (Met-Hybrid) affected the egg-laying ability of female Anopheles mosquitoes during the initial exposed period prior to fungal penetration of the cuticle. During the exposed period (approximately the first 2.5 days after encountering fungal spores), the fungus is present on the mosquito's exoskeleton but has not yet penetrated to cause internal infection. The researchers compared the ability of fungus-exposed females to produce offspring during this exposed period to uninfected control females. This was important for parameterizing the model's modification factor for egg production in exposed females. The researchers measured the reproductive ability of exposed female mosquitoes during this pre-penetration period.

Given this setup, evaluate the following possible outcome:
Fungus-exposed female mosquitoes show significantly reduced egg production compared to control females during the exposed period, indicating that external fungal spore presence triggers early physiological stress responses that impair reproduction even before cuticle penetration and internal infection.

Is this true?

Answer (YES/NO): NO